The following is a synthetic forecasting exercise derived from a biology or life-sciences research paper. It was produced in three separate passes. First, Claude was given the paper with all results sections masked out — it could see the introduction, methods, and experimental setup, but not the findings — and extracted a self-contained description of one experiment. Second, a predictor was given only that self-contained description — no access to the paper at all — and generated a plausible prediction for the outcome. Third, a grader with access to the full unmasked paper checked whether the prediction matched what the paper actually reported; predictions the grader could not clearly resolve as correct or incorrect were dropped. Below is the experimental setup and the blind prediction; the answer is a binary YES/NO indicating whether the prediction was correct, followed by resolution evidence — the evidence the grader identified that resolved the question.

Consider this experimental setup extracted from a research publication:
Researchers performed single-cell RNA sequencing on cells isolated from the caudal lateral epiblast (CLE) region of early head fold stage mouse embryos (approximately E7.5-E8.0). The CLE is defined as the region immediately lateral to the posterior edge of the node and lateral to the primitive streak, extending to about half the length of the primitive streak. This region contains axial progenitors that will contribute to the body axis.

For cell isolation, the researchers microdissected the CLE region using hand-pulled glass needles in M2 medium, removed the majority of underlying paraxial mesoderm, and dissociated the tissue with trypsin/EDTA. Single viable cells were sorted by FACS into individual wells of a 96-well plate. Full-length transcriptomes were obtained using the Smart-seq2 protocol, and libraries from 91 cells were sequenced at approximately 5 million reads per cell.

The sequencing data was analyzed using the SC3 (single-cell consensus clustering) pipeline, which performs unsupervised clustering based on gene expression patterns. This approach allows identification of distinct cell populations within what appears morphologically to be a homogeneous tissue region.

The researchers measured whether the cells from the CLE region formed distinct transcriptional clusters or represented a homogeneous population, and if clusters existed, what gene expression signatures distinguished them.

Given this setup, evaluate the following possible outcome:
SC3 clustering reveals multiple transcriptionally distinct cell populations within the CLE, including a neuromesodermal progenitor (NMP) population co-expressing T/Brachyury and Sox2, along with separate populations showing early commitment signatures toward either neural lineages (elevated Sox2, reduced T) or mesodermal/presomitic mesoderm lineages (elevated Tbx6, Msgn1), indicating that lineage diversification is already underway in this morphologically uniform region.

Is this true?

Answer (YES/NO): NO